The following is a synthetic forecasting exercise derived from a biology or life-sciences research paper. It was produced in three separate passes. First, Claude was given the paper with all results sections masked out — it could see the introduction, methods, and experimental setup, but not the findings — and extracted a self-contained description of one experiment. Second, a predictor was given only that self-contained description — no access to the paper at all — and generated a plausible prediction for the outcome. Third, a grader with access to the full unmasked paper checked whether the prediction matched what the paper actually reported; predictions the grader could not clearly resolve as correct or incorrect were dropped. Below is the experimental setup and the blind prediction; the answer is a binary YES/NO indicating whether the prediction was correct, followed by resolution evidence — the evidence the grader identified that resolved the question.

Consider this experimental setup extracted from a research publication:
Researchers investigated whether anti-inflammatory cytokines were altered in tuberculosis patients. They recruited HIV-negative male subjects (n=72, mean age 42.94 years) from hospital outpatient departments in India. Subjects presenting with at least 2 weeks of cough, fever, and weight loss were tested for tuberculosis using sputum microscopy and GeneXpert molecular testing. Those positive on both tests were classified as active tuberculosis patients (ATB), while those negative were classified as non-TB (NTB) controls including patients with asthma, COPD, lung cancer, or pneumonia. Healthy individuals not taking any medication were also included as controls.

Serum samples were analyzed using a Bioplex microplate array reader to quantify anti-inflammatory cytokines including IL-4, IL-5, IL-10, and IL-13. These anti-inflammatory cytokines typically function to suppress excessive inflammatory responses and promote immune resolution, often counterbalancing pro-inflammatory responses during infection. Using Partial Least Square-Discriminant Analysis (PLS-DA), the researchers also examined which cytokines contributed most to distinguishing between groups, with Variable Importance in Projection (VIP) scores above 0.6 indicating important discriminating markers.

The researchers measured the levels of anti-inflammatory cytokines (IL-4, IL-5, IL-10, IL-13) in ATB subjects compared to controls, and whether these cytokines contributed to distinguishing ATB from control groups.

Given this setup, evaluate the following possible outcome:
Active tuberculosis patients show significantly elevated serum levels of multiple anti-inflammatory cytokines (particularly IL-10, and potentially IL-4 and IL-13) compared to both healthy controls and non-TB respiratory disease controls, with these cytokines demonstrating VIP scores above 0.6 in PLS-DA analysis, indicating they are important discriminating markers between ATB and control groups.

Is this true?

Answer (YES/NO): NO